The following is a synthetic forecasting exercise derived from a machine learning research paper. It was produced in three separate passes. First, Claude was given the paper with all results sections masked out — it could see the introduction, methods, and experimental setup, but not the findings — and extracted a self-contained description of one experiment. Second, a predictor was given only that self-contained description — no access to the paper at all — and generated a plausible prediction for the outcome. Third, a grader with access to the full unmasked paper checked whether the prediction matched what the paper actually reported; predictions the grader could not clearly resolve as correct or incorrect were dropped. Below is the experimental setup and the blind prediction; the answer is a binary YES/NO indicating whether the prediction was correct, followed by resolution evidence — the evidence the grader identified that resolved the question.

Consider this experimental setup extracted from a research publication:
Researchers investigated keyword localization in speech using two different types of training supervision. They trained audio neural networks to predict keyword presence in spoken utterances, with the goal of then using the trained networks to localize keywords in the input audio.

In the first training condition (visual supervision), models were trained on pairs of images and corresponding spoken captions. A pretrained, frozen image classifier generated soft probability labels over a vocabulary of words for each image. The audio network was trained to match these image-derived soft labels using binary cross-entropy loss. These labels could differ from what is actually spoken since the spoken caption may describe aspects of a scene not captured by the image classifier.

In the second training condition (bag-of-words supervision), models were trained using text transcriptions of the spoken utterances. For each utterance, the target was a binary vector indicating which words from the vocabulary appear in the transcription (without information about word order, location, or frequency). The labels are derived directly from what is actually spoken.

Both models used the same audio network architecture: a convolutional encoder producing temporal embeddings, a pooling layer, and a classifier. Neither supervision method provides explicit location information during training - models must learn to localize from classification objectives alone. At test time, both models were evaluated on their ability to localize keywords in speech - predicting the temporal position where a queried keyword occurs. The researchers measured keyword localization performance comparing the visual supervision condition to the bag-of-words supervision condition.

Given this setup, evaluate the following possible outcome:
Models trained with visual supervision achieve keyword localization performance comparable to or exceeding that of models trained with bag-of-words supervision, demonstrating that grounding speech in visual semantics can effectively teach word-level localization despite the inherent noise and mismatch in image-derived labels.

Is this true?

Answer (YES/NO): NO